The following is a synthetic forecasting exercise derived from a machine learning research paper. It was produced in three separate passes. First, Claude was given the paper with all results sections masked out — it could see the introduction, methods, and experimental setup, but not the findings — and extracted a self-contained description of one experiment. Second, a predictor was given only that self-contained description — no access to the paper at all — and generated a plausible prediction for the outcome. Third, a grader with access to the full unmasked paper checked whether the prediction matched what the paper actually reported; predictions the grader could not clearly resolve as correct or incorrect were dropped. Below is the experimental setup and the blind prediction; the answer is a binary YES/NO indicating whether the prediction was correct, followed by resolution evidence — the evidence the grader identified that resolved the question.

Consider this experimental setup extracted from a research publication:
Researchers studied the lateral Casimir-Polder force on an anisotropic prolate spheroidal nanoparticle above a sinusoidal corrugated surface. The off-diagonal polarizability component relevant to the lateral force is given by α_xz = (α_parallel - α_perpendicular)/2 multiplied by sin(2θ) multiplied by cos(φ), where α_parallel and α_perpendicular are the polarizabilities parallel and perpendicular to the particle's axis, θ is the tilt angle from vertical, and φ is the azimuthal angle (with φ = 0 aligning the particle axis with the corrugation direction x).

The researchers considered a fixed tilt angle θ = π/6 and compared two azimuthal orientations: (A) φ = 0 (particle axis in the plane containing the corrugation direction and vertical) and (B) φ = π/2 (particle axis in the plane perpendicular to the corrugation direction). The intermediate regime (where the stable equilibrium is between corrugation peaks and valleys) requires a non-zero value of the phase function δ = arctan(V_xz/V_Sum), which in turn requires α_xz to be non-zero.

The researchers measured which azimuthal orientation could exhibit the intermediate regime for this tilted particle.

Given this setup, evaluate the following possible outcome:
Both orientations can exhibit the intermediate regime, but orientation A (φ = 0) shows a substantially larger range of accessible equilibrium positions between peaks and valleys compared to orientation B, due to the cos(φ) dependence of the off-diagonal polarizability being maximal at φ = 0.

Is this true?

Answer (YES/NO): NO